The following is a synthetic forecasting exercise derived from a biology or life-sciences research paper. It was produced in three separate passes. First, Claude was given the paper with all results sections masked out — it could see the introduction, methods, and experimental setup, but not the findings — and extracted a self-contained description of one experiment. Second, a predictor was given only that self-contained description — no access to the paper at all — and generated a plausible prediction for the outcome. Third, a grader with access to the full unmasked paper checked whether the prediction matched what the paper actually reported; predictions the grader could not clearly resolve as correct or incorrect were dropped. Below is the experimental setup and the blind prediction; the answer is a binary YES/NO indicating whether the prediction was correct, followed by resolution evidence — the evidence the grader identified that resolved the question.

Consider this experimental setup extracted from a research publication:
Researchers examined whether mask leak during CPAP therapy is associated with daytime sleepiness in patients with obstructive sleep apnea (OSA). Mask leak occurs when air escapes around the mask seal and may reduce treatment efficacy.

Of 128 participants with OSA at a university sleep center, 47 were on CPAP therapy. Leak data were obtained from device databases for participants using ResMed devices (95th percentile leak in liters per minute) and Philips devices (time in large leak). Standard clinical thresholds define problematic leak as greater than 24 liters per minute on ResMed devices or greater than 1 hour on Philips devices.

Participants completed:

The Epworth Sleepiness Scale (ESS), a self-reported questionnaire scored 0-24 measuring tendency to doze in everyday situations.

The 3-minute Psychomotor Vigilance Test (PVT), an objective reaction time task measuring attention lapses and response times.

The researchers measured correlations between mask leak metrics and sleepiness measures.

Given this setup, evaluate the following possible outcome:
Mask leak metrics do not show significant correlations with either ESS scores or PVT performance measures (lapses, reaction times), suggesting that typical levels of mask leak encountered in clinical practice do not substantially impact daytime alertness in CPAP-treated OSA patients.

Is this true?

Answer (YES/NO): YES